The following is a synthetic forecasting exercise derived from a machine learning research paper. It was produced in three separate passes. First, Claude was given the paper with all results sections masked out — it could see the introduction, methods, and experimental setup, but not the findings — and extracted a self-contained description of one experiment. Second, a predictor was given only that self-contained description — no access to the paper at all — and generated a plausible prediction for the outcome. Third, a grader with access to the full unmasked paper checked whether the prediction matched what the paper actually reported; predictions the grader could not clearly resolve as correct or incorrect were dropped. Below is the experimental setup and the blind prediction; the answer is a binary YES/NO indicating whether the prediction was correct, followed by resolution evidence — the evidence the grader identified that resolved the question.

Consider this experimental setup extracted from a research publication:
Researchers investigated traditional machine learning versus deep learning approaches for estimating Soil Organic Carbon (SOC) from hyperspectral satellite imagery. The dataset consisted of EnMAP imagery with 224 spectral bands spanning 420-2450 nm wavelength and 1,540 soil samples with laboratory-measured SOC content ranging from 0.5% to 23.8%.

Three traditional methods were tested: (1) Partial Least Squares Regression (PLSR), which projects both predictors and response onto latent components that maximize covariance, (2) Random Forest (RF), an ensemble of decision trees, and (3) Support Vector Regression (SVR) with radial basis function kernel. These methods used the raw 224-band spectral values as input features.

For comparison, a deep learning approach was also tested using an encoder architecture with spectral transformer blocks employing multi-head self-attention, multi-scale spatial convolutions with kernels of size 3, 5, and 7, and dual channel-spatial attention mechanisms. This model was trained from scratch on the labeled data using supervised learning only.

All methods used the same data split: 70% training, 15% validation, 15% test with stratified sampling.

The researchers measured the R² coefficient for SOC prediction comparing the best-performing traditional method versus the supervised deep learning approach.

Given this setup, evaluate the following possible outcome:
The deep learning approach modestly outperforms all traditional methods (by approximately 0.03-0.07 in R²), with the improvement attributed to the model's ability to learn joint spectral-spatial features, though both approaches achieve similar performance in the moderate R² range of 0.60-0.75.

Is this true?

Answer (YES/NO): NO